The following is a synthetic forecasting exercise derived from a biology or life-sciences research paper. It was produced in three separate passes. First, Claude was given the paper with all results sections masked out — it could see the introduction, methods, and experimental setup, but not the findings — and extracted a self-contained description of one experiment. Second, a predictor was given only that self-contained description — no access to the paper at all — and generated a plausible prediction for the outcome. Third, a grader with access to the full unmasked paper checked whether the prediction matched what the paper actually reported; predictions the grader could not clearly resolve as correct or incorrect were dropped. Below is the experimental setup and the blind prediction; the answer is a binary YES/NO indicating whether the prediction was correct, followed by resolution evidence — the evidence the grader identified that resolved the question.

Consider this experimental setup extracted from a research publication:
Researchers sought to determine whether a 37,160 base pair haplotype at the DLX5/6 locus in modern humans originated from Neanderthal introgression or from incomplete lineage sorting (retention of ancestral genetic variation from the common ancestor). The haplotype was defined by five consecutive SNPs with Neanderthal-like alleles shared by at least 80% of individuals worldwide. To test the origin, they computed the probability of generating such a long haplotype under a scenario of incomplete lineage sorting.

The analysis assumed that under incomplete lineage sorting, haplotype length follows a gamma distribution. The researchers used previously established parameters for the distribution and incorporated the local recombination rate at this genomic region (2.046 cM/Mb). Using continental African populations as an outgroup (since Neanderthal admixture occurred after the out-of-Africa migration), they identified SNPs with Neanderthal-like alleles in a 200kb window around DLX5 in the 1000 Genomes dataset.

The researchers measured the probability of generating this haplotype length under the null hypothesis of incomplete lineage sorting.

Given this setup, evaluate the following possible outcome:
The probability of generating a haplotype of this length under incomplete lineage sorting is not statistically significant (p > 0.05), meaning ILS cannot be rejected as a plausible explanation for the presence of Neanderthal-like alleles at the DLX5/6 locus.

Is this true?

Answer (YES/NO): NO